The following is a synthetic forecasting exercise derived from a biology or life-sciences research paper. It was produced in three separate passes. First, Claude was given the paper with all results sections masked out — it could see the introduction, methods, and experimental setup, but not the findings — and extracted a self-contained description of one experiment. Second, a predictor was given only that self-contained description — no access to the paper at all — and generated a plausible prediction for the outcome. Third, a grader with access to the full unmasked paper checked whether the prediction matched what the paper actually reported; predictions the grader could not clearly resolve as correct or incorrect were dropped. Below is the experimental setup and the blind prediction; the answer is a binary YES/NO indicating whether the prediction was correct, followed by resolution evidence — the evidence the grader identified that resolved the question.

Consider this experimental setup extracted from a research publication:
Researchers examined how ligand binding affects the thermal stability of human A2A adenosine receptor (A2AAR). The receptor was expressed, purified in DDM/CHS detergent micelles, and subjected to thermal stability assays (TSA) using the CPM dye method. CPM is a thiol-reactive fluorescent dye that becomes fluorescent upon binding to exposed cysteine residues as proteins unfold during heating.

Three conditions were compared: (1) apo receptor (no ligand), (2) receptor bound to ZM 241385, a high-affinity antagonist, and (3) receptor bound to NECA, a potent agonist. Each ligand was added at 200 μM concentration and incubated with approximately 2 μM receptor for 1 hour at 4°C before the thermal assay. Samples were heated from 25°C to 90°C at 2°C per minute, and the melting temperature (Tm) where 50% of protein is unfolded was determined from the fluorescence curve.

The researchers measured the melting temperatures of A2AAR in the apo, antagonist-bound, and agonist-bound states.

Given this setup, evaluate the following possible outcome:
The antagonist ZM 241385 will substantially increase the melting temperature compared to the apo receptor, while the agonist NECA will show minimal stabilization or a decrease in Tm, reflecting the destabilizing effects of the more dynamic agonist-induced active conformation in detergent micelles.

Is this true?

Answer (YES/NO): NO